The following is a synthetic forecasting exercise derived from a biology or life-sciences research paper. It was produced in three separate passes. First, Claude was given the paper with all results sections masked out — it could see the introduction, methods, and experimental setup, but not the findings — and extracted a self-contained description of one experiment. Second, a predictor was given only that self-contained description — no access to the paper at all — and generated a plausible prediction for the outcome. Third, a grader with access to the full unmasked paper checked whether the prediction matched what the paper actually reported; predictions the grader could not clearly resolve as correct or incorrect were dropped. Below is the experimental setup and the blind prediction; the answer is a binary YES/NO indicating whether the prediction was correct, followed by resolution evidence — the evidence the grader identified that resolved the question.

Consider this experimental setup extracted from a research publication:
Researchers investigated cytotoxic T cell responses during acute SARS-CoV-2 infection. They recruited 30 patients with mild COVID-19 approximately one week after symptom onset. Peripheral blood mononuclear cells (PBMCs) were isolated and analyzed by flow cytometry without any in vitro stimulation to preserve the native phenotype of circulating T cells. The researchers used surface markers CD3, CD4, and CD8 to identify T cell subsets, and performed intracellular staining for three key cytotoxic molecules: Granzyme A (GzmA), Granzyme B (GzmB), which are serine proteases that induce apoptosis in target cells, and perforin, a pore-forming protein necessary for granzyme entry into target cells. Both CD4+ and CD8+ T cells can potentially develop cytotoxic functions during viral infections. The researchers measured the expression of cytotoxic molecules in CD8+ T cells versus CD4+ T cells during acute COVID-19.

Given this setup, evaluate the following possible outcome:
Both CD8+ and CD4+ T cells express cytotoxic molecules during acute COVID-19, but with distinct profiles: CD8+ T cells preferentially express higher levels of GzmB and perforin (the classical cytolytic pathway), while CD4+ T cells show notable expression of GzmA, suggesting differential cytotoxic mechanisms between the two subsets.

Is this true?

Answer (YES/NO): NO